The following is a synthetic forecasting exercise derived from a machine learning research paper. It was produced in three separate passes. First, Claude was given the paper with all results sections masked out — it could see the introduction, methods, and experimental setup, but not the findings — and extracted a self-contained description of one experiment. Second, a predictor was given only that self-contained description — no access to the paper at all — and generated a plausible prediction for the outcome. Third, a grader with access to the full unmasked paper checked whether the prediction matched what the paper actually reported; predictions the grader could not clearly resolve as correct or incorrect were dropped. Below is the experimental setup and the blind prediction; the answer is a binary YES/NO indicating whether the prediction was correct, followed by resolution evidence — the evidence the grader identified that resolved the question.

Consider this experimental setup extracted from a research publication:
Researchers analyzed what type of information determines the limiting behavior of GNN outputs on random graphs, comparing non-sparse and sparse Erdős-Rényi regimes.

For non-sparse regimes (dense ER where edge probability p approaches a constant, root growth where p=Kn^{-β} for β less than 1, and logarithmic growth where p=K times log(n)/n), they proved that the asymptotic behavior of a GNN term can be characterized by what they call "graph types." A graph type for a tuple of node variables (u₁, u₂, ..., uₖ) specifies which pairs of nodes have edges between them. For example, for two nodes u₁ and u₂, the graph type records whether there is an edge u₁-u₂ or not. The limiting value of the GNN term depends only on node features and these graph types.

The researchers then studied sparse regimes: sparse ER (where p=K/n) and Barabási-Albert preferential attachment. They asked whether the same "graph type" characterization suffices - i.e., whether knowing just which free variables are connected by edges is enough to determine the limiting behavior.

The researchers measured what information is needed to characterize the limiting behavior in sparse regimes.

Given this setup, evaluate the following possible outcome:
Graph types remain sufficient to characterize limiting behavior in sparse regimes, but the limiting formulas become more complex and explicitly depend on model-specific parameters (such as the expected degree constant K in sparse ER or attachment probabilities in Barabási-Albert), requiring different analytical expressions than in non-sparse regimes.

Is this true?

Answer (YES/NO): NO